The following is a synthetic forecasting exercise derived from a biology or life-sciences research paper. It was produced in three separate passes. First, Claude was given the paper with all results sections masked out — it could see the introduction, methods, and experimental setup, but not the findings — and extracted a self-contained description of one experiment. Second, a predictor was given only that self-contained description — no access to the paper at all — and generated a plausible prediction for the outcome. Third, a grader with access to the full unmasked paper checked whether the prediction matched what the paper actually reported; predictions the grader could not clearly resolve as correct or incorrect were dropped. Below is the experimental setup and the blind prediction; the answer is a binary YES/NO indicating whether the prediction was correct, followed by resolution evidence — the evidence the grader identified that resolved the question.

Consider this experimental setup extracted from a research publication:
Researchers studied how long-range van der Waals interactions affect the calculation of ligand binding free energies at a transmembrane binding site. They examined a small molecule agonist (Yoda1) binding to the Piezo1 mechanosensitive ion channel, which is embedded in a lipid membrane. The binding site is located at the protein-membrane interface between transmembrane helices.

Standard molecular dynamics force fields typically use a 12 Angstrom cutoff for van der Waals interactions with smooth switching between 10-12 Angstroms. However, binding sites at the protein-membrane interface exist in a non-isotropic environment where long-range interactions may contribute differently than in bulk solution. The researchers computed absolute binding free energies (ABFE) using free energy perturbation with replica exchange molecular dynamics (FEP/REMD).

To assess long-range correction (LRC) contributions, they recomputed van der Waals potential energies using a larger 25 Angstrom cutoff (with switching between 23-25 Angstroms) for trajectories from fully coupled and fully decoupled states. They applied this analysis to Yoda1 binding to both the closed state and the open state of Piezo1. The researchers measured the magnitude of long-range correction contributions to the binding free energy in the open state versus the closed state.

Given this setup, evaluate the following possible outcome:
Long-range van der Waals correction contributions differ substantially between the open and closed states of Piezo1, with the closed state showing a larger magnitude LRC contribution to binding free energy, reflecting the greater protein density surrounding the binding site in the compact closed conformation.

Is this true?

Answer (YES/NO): NO